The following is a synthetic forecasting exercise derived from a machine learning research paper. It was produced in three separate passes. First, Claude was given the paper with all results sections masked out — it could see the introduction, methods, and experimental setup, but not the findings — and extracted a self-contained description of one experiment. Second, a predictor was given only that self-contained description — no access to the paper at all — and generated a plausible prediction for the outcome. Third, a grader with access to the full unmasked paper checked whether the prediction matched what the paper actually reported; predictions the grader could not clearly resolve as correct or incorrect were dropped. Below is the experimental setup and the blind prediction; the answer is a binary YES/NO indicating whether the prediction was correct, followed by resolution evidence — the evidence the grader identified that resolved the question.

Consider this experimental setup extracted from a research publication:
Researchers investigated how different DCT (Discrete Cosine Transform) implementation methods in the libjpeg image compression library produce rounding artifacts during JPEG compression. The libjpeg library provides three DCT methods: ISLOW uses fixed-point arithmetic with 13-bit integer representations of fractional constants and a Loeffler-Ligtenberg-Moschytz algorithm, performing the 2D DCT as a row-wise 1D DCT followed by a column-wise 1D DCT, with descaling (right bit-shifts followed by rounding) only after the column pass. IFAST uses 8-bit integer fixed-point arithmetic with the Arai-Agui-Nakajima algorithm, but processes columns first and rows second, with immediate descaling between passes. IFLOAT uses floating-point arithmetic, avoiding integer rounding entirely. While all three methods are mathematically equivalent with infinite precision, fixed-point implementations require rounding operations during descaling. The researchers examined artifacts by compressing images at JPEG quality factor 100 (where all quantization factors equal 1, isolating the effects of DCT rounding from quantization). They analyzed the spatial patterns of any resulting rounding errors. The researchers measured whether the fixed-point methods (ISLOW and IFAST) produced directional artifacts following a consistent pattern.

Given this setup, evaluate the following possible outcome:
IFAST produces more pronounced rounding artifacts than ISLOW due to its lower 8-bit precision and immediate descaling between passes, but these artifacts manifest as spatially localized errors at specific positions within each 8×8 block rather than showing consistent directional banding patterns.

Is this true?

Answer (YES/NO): NO